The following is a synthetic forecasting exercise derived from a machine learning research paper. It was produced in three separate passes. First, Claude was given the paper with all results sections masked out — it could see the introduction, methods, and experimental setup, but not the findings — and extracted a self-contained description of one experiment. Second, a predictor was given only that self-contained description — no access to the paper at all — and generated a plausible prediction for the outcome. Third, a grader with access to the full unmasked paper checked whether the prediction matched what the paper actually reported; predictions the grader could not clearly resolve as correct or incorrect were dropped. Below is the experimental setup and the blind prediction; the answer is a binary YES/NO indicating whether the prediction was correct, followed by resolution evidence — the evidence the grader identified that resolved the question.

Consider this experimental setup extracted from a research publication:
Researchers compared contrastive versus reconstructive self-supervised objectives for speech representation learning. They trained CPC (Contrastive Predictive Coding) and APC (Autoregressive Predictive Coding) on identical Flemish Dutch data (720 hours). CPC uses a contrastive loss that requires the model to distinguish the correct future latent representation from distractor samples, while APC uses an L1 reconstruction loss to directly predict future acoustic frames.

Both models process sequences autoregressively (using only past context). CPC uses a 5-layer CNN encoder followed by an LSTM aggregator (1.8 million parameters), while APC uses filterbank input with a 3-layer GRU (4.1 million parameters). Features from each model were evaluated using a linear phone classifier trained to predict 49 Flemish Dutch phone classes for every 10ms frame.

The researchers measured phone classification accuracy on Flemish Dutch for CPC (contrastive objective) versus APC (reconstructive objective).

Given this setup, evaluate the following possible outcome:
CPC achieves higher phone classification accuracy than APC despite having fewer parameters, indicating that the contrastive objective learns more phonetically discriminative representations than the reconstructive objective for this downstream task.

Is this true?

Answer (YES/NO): NO